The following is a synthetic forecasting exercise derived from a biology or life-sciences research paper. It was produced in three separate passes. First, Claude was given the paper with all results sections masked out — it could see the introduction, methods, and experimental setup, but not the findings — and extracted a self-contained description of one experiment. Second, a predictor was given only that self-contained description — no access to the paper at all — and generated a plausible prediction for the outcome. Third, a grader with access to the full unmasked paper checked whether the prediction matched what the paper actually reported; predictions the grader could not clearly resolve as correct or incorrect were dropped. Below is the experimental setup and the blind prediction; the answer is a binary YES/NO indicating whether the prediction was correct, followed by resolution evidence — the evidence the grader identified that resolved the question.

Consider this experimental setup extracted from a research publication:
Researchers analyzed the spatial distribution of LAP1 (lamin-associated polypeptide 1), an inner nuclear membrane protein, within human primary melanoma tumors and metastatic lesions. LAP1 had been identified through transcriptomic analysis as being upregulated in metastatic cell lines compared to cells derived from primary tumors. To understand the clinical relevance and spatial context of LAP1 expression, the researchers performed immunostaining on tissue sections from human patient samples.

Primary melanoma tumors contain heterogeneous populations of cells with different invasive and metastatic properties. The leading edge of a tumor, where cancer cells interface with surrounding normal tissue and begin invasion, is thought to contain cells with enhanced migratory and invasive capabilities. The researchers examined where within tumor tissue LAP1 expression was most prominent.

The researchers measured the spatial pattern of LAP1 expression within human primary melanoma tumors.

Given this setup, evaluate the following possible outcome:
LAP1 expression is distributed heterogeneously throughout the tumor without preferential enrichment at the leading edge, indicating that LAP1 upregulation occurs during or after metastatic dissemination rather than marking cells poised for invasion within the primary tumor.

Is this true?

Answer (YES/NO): NO